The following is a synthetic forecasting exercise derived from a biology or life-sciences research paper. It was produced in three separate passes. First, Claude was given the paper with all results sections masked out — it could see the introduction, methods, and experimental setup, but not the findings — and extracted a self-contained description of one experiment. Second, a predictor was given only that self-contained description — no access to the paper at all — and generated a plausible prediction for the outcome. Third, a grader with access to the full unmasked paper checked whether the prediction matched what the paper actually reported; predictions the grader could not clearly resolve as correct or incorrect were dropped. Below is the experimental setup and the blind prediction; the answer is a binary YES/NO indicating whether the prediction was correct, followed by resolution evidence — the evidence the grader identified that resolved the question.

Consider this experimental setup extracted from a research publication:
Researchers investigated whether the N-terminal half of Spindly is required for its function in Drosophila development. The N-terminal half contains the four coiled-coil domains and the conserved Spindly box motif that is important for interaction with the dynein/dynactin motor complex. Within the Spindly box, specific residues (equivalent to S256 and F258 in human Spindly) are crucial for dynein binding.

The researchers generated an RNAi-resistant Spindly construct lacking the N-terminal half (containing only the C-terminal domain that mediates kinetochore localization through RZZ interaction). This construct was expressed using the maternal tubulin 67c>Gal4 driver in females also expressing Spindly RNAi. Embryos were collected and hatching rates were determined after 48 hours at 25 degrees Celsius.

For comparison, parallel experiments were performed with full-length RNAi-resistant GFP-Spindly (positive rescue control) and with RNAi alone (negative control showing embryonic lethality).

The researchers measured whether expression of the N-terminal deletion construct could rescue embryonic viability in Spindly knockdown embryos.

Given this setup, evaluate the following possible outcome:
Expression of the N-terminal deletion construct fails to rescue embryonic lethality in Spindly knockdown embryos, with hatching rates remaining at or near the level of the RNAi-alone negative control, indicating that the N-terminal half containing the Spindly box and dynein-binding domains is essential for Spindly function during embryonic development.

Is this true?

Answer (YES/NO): YES